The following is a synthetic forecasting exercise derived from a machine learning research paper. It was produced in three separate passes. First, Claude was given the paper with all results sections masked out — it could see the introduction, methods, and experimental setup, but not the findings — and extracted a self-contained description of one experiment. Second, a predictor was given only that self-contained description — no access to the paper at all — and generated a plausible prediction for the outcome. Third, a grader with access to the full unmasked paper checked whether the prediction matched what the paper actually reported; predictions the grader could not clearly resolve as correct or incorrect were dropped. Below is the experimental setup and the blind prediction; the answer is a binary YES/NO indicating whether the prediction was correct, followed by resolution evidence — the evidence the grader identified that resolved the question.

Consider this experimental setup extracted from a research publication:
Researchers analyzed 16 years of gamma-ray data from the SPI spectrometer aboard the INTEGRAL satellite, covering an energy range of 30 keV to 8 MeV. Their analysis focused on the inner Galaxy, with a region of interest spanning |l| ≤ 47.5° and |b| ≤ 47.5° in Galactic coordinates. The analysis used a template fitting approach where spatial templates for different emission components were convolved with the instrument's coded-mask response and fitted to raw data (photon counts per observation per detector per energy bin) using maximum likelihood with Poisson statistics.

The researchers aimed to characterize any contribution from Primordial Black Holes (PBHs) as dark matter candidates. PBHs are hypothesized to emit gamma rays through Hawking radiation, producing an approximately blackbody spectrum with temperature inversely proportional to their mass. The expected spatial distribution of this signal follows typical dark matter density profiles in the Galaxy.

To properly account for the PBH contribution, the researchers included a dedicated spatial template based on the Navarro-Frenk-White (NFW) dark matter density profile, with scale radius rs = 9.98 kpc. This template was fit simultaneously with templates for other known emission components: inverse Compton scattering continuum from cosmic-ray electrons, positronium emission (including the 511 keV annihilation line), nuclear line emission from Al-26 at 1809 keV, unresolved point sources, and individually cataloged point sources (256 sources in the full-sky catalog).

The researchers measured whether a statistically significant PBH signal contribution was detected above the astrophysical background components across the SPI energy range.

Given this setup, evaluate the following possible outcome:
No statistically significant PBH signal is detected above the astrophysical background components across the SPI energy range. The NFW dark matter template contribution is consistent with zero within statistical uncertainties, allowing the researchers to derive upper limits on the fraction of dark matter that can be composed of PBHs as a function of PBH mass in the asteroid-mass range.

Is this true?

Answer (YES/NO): YES